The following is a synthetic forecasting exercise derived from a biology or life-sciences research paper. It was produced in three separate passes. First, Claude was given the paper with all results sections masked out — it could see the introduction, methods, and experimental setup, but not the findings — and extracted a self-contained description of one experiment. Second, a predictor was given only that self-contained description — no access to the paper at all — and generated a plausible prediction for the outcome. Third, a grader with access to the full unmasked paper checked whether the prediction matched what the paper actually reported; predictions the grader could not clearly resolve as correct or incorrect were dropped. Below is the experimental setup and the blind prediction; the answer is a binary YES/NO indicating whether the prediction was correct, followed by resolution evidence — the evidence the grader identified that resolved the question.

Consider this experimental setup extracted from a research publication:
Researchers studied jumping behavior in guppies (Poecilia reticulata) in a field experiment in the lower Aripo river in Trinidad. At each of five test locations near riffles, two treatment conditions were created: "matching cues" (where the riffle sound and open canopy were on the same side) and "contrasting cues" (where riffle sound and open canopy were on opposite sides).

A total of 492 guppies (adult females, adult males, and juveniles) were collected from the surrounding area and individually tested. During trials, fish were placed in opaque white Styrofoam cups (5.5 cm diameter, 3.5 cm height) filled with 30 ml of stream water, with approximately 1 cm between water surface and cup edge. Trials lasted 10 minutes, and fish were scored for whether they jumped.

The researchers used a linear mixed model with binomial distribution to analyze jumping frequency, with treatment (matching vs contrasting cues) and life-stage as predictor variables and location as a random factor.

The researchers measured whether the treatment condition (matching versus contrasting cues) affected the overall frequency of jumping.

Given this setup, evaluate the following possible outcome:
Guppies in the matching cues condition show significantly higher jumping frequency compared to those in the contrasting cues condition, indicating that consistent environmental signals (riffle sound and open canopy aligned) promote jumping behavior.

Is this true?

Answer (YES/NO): NO